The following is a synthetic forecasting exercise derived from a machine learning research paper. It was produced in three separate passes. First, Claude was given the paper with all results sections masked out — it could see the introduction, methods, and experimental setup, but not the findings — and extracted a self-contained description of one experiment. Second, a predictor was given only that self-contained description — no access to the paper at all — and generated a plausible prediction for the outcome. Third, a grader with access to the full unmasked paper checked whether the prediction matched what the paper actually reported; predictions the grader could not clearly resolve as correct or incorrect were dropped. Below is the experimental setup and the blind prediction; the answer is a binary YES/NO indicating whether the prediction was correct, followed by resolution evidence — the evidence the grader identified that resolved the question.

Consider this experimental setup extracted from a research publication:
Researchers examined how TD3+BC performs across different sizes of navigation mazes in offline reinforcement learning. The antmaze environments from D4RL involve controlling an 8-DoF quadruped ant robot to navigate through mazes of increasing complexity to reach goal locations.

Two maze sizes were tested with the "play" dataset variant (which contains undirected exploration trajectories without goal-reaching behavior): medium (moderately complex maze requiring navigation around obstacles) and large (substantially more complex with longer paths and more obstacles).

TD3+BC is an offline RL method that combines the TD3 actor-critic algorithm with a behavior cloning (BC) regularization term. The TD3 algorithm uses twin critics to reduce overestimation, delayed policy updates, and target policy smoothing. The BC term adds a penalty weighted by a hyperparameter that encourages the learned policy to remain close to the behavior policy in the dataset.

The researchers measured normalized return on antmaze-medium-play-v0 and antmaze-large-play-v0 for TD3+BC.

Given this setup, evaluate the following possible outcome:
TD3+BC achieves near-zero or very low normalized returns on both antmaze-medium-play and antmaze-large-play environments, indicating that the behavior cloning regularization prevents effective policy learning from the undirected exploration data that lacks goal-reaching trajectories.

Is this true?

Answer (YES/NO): NO